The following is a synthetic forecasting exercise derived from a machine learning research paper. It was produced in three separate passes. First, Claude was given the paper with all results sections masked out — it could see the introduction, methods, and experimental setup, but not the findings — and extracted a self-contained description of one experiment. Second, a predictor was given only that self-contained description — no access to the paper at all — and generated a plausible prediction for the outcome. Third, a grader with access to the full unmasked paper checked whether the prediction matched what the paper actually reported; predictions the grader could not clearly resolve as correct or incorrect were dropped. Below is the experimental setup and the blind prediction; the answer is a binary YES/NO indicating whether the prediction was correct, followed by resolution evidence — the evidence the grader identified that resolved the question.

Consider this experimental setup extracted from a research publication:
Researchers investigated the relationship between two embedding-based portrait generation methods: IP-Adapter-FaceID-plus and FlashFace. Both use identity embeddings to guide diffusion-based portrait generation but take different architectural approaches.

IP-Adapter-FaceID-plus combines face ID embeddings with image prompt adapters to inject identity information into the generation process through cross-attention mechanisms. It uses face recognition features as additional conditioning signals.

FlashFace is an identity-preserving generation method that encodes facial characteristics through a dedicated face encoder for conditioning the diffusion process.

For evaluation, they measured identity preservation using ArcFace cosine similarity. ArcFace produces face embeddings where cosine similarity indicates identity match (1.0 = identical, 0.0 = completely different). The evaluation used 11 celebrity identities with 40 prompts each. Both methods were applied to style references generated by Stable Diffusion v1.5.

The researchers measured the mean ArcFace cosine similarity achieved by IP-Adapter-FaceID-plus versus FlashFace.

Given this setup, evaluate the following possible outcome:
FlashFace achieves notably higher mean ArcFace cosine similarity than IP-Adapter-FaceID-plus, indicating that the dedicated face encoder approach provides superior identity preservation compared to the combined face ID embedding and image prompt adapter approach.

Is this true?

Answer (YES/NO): NO